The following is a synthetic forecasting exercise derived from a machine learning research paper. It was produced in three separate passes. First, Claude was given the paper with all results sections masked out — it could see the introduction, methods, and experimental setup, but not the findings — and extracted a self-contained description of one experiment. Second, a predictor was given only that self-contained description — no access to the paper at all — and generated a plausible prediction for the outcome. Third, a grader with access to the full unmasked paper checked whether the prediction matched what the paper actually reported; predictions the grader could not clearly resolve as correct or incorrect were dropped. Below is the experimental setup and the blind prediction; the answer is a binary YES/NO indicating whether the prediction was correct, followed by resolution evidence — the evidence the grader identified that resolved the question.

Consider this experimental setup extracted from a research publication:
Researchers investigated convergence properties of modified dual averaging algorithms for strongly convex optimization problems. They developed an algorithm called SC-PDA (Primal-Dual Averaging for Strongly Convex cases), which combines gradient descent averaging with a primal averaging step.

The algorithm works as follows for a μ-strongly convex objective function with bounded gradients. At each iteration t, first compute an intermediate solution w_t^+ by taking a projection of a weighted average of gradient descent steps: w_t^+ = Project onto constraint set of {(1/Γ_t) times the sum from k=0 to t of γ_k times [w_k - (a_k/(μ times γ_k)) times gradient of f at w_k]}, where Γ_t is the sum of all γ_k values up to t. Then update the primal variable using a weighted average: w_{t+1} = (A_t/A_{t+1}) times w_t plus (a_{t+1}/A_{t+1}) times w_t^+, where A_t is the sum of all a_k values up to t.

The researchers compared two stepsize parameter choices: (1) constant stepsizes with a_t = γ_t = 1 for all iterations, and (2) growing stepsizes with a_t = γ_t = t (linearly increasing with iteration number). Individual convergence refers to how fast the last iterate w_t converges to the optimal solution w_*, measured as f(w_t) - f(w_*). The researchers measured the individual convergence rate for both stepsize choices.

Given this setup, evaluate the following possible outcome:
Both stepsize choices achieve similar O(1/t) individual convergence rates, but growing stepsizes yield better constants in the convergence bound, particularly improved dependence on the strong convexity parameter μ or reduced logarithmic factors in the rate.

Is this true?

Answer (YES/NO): NO